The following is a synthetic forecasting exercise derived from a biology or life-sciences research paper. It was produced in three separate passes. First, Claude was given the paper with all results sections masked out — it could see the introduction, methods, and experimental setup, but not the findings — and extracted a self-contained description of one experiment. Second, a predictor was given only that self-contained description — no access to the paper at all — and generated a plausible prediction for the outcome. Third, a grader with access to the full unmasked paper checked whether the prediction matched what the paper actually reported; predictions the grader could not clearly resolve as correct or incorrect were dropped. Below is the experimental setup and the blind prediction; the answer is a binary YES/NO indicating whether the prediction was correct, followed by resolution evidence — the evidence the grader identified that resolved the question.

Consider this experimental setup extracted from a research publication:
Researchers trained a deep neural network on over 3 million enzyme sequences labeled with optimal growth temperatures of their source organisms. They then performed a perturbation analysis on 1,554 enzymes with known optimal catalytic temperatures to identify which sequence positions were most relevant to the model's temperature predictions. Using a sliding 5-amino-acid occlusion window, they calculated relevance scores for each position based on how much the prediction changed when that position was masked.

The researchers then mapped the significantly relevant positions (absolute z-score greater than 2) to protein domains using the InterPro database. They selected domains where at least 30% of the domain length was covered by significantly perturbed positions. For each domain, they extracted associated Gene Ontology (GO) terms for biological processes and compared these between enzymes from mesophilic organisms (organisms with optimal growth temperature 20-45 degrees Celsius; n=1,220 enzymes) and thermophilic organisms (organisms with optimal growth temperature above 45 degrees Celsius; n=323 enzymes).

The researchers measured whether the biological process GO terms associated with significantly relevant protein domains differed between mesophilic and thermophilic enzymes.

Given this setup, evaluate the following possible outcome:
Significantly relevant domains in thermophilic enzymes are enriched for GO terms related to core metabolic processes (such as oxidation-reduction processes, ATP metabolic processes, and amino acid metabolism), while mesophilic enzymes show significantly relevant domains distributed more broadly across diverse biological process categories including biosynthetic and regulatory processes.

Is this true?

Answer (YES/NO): NO